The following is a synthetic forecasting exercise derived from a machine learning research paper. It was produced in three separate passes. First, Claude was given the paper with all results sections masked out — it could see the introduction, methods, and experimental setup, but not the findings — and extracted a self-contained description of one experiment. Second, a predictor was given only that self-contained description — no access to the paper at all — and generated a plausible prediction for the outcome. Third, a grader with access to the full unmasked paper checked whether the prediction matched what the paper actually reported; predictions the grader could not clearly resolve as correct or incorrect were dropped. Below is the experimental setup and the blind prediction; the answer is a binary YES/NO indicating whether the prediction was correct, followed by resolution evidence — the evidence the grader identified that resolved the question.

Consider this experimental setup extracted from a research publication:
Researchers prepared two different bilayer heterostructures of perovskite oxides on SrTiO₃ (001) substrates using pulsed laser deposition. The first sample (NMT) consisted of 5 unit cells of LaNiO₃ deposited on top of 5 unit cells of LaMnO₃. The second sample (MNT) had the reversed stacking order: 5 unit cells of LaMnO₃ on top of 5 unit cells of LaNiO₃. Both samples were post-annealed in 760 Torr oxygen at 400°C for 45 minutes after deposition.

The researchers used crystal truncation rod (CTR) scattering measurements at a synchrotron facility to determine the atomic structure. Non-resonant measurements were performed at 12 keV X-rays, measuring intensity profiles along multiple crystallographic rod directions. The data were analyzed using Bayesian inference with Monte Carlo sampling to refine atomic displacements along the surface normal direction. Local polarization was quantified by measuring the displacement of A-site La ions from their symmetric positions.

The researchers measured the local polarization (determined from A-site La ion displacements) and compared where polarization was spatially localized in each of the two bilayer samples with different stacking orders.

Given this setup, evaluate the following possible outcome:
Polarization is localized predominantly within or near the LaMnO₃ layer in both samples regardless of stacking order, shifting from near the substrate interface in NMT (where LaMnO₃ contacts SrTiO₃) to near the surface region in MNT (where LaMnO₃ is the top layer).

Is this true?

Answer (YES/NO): NO